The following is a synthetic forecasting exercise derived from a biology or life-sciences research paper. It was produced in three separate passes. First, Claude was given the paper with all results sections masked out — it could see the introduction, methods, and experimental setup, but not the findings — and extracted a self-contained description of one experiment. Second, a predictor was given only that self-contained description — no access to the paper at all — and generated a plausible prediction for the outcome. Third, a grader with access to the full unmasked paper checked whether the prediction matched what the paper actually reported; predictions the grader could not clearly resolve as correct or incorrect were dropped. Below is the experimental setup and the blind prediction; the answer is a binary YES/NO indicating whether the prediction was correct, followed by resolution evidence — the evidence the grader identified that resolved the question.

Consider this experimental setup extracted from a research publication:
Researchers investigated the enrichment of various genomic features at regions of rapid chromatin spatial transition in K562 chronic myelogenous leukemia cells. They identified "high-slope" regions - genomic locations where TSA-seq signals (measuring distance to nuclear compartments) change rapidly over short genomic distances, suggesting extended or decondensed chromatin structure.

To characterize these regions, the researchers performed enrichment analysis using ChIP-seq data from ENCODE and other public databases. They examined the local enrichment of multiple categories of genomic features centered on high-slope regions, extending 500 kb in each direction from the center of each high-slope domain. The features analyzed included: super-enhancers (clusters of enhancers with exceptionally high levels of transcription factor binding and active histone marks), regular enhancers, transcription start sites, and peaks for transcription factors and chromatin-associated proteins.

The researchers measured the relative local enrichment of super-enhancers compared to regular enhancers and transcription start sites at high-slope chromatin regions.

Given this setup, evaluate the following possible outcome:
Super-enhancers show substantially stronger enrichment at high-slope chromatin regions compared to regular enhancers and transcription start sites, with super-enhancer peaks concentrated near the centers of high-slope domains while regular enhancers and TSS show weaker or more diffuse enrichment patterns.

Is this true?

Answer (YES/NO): YES